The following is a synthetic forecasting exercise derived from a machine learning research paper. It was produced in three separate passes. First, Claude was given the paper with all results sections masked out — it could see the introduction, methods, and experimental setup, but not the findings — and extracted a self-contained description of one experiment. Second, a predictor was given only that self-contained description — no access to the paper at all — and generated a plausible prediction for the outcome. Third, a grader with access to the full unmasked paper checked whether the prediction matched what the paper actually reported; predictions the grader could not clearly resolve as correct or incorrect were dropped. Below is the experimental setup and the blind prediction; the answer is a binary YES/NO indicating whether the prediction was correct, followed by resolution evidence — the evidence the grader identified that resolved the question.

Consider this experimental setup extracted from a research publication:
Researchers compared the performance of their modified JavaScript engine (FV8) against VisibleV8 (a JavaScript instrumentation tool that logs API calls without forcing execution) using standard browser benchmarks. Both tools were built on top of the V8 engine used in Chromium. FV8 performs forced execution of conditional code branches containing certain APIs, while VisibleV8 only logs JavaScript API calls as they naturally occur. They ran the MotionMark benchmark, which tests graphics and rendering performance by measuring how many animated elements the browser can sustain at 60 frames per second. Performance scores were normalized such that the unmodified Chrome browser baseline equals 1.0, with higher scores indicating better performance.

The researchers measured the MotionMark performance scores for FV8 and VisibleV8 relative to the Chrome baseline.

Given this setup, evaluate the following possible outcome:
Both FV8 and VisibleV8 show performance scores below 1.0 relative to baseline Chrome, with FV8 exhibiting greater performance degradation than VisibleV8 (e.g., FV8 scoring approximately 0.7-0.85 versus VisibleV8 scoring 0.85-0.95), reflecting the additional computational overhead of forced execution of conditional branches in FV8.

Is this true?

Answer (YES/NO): NO